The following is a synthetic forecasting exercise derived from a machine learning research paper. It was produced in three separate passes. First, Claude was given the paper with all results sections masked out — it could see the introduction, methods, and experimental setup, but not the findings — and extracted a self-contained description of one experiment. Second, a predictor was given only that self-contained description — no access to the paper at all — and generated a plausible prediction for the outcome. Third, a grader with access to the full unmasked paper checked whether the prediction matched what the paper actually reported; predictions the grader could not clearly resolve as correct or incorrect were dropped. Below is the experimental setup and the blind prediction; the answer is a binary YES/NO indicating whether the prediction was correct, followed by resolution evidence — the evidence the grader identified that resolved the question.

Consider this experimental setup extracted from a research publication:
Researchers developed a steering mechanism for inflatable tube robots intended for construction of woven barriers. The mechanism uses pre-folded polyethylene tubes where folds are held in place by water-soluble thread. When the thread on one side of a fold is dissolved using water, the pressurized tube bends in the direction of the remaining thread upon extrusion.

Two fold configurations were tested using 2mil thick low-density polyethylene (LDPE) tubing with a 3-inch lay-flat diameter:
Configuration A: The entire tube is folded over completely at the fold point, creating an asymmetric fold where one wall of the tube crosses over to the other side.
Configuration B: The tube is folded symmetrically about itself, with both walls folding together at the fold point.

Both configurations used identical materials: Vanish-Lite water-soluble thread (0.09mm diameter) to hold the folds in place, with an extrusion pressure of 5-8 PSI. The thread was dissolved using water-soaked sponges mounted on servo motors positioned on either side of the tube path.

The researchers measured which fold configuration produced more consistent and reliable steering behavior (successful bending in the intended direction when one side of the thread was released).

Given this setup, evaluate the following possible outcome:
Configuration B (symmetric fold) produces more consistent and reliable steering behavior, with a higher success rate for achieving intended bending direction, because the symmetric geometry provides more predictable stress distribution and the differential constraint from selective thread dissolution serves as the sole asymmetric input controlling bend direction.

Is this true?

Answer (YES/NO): NO